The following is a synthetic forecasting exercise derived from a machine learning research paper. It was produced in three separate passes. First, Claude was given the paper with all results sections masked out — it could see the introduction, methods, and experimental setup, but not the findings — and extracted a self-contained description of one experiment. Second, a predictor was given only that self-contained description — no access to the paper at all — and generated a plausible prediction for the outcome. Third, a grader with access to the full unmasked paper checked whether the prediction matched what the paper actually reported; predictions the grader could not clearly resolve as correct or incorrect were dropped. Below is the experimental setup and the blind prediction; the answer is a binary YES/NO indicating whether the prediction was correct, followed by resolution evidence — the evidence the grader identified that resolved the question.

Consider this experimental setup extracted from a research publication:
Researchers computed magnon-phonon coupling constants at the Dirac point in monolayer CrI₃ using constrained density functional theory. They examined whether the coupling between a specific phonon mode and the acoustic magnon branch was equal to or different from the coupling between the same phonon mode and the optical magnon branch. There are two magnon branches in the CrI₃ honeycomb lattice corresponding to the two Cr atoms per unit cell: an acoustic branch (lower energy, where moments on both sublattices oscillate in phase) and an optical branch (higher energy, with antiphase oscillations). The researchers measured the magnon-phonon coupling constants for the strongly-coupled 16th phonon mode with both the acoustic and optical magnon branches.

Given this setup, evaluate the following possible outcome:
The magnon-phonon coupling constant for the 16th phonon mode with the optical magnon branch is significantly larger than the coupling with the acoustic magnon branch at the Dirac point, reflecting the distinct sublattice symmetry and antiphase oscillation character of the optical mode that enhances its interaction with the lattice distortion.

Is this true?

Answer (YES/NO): NO